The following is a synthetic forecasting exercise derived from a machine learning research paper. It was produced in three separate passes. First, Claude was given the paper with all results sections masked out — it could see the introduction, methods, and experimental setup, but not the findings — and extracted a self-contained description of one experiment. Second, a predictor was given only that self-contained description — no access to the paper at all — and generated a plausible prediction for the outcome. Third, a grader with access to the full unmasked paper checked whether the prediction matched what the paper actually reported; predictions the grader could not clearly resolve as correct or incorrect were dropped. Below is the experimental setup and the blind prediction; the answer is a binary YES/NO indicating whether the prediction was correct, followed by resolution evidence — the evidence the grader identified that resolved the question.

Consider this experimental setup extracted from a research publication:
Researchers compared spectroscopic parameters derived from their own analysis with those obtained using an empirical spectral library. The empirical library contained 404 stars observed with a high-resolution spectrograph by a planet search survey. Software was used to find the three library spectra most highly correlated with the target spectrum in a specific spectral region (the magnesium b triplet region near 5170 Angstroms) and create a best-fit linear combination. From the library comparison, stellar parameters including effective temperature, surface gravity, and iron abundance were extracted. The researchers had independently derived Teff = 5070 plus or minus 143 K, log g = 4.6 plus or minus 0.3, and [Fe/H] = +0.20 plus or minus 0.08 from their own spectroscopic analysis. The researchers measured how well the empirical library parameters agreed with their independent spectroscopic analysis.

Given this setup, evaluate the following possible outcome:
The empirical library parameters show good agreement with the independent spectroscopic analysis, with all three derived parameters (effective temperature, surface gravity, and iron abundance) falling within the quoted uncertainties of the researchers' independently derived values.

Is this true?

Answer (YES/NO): NO